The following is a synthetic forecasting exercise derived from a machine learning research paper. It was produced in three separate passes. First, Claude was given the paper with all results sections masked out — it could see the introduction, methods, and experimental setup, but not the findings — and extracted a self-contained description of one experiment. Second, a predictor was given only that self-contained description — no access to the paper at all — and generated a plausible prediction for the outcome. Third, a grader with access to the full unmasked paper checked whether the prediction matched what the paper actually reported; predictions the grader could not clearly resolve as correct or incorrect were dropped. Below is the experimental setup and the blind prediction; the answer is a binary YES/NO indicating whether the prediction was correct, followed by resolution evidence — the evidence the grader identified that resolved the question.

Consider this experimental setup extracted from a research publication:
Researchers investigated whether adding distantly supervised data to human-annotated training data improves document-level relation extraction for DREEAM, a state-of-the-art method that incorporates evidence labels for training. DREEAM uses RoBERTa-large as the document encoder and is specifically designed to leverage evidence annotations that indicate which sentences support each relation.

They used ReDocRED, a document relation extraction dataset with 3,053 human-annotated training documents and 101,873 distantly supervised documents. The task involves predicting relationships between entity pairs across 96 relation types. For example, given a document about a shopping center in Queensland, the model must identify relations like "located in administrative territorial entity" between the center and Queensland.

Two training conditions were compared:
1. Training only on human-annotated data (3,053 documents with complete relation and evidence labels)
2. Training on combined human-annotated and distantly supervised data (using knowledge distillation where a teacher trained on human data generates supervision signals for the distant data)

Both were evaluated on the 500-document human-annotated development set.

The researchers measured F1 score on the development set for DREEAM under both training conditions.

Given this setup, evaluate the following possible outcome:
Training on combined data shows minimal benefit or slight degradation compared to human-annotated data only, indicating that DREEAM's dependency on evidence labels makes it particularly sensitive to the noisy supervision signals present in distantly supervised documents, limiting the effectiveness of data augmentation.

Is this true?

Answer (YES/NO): YES